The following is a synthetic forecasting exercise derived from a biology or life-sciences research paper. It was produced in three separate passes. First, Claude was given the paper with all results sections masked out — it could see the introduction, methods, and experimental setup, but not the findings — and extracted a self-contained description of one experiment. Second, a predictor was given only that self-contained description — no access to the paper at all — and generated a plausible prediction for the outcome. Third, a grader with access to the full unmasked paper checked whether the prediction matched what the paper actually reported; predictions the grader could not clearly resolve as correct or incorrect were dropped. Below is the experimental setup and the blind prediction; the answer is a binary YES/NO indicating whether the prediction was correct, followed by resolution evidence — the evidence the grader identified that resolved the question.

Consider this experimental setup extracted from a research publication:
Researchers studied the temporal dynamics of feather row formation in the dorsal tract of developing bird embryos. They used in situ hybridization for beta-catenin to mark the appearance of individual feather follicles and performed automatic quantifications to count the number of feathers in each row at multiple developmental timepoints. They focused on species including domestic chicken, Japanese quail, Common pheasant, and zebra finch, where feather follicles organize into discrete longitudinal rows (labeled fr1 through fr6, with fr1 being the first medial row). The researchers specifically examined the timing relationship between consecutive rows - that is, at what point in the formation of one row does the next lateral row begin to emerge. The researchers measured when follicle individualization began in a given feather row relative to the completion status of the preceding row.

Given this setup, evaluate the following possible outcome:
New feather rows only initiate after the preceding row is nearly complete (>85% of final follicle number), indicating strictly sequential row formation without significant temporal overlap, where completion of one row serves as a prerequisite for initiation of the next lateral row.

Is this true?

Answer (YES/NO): YES